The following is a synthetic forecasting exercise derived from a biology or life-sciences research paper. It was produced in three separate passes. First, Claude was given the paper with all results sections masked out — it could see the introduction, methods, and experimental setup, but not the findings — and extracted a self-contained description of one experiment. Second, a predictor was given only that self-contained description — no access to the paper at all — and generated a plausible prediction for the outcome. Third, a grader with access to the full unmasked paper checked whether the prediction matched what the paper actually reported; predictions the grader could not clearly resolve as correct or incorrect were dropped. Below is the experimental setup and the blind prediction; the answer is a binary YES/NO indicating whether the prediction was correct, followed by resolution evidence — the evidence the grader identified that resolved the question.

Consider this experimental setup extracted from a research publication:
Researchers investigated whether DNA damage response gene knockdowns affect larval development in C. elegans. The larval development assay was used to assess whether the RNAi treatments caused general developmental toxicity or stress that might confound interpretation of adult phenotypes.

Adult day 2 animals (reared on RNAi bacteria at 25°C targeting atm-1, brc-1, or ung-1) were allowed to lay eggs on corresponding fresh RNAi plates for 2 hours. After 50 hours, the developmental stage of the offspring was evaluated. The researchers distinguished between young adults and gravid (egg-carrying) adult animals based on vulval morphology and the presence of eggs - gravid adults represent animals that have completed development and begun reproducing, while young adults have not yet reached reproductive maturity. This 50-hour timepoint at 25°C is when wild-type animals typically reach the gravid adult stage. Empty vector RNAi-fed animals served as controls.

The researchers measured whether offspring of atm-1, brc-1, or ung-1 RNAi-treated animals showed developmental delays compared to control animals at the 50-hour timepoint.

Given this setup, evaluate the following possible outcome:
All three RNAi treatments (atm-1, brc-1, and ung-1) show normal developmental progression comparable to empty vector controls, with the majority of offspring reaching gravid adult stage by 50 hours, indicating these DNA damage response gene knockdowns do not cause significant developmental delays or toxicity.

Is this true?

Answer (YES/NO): NO